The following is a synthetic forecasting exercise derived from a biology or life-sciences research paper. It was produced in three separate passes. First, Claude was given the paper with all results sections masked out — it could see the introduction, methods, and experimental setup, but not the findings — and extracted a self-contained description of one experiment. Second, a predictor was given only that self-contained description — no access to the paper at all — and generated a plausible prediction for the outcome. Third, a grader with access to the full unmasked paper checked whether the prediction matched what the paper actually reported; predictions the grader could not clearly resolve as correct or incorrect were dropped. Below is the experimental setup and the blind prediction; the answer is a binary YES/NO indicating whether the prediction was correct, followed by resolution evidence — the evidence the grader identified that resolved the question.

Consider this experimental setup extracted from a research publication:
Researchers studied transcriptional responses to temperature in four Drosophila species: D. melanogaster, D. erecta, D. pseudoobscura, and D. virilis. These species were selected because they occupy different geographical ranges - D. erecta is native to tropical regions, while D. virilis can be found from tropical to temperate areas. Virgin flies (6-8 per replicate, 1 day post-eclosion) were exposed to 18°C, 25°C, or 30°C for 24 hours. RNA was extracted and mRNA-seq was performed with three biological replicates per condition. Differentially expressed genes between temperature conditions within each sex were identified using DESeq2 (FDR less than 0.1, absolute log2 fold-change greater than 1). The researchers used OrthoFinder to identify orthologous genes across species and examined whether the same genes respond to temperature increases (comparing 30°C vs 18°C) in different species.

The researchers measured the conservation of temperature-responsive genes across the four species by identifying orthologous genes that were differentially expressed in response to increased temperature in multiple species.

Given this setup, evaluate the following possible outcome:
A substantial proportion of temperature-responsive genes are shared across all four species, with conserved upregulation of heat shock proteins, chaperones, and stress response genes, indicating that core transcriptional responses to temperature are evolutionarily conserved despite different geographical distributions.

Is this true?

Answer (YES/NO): NO